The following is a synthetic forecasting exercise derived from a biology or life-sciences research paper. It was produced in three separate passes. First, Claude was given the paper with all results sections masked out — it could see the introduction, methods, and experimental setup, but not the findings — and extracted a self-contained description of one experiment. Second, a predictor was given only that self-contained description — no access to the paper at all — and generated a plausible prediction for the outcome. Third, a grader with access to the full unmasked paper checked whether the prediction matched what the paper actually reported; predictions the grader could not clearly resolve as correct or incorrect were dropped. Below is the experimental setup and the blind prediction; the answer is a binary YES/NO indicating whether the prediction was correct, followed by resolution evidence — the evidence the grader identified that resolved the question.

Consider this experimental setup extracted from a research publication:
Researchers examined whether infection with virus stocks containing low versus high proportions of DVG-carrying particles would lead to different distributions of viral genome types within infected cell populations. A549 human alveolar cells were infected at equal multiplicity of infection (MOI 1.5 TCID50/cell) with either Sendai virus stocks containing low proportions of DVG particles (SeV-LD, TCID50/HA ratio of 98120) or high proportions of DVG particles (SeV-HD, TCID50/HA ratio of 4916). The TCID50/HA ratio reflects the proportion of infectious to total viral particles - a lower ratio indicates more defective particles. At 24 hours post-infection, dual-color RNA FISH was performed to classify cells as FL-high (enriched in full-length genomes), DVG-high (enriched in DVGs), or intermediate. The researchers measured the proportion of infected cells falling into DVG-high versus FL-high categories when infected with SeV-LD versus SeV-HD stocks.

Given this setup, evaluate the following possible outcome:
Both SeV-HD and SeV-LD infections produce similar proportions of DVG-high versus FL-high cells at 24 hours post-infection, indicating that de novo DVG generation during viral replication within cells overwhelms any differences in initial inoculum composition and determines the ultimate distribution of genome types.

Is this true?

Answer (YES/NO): NO